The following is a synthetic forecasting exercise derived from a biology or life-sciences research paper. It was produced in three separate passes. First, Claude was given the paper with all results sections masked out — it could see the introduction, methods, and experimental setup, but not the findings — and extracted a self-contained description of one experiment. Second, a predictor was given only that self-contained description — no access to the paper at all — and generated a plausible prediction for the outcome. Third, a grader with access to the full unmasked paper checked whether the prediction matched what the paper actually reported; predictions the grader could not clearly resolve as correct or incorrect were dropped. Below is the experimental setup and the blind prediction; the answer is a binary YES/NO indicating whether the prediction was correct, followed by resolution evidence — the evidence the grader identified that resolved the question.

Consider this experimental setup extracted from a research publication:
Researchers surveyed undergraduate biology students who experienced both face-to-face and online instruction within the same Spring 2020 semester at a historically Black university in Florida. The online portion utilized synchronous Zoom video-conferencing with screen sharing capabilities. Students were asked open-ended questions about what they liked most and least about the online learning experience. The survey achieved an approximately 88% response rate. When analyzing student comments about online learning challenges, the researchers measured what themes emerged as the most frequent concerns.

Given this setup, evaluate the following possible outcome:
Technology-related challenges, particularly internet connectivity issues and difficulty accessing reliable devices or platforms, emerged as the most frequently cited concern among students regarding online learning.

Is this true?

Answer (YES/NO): NO